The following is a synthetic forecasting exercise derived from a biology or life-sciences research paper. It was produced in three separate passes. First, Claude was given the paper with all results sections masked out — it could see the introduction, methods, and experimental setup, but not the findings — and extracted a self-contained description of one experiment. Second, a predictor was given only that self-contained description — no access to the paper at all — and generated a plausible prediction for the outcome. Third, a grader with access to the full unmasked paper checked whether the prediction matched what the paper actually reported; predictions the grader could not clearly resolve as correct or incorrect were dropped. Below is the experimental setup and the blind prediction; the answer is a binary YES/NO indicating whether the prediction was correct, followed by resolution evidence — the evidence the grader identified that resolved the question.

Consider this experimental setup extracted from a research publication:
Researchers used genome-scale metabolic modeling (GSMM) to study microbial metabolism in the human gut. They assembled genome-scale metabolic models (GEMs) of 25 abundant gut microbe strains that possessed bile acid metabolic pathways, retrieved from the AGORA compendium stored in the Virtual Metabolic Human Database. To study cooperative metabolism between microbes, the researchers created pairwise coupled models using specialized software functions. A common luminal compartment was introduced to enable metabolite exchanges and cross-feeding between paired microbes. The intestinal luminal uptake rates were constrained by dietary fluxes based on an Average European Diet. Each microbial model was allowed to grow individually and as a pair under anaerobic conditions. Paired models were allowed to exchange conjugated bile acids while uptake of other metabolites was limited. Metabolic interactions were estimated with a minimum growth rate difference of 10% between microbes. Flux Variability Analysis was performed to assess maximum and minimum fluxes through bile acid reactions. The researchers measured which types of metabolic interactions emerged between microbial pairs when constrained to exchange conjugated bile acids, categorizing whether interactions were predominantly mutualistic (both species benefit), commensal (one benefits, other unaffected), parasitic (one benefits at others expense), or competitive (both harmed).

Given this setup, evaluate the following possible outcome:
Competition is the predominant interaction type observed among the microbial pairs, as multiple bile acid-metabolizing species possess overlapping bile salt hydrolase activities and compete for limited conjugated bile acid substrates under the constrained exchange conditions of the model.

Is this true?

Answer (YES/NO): NO